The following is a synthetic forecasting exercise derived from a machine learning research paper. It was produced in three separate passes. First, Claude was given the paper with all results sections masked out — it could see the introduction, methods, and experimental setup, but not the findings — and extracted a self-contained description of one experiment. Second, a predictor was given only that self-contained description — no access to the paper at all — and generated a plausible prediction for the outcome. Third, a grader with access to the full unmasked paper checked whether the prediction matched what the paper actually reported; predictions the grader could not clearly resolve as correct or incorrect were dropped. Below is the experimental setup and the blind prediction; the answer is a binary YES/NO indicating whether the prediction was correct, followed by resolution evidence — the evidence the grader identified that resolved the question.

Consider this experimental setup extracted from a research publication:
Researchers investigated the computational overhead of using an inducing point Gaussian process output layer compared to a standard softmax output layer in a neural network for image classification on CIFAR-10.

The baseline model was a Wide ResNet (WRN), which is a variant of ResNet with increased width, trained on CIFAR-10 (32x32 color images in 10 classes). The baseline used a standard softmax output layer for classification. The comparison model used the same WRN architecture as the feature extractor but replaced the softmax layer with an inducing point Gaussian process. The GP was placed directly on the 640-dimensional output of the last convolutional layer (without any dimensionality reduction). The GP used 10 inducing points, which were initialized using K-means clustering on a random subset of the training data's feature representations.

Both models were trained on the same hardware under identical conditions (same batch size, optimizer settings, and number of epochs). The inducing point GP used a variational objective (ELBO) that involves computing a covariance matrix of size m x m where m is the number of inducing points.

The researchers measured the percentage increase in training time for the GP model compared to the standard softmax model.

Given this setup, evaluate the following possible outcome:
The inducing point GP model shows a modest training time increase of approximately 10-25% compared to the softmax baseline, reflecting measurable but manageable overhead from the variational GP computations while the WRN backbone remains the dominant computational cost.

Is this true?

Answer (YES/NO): NO